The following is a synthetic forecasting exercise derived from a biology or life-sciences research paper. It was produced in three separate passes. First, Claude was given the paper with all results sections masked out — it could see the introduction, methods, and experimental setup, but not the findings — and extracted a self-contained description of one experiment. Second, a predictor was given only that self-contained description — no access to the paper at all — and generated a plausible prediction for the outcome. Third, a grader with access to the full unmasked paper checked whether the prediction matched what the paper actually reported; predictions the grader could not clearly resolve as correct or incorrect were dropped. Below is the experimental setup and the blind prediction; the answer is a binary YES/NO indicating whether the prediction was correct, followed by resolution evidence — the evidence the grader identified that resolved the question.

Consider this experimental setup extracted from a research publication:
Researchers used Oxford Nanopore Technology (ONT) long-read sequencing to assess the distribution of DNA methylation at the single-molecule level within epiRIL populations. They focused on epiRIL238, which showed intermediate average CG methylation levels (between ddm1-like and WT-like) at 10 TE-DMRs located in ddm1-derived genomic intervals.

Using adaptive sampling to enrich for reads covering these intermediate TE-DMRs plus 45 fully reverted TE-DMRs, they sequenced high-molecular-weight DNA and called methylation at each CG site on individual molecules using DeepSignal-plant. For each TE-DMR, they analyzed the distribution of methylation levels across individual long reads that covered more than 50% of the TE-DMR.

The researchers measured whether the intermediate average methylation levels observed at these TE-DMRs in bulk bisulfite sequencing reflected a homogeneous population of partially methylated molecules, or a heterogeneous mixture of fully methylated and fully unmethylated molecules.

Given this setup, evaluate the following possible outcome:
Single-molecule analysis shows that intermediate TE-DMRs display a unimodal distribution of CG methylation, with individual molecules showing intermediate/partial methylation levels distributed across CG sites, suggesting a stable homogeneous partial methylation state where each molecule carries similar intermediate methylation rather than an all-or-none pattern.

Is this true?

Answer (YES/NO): YES